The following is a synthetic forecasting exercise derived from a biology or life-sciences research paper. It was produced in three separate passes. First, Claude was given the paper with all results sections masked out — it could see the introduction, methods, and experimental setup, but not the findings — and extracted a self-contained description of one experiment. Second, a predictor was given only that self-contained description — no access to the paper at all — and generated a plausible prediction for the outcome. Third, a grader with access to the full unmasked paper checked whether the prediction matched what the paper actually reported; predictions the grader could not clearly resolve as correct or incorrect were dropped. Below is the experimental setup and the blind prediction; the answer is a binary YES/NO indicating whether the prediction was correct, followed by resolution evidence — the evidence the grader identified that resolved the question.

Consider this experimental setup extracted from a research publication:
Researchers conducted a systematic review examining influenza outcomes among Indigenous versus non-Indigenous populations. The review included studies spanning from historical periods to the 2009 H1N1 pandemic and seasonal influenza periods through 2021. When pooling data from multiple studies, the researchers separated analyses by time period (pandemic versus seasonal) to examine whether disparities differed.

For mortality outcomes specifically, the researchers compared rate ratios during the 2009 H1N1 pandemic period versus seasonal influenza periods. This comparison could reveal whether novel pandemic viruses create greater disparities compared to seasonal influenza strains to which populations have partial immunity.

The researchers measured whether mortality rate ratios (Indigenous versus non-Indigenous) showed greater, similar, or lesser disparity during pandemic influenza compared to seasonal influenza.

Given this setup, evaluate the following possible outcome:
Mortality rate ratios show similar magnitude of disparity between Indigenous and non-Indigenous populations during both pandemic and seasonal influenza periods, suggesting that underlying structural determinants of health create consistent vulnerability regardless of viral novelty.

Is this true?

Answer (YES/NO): NO